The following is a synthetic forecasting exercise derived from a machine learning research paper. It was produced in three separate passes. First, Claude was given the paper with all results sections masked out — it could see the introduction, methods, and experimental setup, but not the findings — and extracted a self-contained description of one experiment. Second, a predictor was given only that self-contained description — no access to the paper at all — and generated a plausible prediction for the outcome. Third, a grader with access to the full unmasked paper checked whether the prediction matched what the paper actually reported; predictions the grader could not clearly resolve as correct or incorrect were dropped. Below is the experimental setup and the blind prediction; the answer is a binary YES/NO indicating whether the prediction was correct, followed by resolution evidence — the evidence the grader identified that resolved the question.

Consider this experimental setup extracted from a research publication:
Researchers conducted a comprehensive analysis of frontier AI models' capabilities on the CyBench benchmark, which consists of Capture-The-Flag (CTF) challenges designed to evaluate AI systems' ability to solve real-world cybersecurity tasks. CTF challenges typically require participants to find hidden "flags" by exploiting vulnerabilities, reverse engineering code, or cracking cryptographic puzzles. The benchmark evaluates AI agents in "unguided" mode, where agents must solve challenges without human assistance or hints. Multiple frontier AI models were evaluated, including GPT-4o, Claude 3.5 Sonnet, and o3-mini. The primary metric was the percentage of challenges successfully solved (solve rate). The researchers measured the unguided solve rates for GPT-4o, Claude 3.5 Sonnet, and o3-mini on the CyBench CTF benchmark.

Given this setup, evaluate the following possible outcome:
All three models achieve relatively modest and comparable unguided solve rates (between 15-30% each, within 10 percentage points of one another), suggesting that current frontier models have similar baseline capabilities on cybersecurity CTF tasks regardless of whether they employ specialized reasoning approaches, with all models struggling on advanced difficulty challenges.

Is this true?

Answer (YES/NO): NO